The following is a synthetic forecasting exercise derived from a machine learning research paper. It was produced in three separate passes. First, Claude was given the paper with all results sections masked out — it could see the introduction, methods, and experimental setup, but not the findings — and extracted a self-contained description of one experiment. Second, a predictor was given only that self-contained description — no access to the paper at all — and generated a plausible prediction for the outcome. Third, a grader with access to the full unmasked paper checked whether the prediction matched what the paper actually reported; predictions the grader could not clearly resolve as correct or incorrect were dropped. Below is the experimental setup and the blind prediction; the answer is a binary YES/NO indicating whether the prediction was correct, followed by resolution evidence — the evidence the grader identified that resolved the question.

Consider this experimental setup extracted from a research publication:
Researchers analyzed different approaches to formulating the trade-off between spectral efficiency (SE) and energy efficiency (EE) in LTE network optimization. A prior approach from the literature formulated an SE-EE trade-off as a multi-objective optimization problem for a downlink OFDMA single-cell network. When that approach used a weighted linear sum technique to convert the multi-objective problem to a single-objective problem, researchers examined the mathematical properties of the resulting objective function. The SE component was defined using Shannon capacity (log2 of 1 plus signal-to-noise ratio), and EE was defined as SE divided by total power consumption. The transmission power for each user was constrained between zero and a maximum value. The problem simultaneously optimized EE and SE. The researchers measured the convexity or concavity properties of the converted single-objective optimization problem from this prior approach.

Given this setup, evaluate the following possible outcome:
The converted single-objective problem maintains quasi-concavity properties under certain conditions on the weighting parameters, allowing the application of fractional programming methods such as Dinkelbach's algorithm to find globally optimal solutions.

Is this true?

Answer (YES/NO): NO